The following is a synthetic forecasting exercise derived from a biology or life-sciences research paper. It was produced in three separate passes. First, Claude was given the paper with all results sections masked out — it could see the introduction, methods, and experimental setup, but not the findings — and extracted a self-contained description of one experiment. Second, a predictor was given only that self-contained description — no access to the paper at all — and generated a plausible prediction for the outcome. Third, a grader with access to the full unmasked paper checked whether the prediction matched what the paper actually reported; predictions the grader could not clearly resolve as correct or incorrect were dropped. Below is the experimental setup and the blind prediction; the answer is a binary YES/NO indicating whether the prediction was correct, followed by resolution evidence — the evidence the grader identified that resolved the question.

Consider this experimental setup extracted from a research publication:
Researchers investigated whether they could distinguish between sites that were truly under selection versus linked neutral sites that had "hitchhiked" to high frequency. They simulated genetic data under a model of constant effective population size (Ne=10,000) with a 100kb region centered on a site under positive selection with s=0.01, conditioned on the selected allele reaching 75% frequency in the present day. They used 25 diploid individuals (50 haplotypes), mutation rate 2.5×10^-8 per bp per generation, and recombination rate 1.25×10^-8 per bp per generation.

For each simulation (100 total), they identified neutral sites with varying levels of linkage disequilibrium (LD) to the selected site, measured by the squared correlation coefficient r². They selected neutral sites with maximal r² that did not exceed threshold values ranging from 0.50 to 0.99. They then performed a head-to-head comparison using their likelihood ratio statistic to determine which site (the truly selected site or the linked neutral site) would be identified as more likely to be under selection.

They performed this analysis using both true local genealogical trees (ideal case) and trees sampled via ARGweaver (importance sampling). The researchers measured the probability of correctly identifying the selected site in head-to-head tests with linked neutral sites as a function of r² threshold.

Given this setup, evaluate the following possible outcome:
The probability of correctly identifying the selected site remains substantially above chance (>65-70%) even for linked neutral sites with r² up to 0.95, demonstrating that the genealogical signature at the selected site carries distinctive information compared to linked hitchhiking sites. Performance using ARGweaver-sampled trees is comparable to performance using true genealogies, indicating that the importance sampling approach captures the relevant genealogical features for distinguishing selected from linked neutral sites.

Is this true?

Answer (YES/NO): NO